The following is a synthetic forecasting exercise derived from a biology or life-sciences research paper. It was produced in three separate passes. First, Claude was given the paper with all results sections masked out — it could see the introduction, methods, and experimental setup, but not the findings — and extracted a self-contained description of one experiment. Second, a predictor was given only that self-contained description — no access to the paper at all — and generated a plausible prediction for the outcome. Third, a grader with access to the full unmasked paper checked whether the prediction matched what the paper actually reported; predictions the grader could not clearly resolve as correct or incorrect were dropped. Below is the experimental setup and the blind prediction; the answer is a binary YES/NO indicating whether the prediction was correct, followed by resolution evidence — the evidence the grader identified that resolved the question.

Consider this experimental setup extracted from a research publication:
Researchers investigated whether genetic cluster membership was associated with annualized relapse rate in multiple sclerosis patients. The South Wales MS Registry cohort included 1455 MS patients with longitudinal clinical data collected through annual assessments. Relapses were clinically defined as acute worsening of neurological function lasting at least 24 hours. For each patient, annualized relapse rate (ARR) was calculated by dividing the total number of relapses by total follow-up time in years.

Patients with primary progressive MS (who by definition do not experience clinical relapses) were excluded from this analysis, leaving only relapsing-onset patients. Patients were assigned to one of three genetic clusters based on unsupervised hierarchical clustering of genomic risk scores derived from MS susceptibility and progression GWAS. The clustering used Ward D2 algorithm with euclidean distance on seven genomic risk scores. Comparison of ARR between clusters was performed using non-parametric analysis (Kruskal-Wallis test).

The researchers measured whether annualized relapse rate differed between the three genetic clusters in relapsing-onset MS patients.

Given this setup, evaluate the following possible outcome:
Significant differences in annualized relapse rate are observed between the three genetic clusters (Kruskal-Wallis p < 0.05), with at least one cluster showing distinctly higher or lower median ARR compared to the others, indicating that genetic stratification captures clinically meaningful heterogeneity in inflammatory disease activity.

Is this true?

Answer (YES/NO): NO